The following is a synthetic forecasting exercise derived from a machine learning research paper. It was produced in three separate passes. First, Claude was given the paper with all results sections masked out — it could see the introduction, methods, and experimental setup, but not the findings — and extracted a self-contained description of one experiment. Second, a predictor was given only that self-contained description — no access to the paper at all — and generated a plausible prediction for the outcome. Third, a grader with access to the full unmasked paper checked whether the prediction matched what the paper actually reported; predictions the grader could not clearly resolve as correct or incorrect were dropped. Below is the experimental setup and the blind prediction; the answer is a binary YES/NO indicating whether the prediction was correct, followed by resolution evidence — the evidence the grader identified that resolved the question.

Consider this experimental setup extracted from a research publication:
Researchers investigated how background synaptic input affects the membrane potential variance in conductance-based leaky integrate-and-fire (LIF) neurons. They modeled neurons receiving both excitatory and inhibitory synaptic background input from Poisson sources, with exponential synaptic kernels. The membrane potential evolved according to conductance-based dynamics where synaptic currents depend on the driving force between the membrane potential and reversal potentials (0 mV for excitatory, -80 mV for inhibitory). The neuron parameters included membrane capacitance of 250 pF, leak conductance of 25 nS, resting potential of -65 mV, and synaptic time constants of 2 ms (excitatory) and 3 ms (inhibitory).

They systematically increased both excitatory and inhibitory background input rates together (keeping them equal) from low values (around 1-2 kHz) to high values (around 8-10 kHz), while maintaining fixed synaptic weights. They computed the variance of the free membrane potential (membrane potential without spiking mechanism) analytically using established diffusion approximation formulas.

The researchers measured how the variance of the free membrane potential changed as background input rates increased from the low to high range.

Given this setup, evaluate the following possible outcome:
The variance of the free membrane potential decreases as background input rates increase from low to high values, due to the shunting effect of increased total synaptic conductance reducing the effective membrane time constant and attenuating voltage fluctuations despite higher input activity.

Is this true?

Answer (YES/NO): NO